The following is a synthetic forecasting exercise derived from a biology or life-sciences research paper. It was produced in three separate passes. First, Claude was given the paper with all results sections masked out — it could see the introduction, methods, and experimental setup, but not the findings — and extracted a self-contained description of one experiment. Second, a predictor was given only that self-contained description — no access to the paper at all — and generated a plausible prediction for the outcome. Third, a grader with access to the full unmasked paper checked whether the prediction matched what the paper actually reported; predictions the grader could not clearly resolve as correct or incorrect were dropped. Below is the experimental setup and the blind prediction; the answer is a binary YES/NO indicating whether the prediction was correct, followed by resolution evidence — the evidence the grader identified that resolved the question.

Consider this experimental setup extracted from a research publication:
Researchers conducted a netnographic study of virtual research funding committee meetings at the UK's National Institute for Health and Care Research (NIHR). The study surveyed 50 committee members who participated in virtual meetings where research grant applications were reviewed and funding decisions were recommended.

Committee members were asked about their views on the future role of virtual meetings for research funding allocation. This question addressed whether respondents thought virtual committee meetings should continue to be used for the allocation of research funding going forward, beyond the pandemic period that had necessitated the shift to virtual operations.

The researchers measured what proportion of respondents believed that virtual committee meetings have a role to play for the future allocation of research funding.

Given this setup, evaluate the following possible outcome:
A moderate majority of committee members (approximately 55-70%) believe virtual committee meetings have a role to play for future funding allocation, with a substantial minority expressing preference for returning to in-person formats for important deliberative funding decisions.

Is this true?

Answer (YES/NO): NO